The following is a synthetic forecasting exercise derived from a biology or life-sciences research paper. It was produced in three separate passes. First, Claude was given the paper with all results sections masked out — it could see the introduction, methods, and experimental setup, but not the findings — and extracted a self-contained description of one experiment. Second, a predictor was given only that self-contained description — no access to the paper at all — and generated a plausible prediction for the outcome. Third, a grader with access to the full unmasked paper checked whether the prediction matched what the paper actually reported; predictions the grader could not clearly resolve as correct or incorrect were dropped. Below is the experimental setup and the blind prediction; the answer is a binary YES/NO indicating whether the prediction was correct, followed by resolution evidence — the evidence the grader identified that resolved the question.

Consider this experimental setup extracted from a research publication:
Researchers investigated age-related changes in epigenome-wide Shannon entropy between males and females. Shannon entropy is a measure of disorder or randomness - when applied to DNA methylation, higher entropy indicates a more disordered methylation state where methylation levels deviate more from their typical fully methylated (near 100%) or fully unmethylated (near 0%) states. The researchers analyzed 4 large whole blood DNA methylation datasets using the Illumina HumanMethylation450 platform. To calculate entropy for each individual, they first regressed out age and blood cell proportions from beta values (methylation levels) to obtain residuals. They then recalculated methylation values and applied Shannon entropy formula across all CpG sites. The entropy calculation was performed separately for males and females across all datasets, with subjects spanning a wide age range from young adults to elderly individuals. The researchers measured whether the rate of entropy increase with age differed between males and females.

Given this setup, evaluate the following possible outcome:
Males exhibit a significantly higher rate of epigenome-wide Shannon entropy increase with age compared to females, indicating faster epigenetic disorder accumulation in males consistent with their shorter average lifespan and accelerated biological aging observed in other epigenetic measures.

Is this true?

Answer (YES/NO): NO